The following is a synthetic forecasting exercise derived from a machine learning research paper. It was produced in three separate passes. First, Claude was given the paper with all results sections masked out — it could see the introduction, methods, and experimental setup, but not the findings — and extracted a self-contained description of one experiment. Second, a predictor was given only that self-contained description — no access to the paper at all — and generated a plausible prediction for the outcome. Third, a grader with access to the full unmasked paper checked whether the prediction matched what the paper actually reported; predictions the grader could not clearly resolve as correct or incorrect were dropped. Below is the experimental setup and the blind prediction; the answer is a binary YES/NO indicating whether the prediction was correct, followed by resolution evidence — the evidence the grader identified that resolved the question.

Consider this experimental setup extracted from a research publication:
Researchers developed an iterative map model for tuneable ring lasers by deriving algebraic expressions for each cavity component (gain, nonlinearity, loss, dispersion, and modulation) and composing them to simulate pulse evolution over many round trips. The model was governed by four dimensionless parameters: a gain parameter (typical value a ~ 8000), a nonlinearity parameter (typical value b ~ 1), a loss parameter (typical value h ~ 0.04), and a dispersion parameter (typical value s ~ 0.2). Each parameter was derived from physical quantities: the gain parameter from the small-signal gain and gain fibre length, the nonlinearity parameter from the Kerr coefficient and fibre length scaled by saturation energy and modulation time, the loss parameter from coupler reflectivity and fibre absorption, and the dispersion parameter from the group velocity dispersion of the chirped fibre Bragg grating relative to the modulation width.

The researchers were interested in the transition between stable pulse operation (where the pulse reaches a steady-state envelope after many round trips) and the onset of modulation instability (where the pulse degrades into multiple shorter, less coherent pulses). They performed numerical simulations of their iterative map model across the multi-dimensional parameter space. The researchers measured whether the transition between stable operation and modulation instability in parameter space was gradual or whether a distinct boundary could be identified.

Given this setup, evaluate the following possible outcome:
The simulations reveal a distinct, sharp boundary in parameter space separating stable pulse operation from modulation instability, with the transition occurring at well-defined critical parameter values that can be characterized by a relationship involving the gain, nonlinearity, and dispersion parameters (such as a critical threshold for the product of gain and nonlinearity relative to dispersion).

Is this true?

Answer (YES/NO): NO